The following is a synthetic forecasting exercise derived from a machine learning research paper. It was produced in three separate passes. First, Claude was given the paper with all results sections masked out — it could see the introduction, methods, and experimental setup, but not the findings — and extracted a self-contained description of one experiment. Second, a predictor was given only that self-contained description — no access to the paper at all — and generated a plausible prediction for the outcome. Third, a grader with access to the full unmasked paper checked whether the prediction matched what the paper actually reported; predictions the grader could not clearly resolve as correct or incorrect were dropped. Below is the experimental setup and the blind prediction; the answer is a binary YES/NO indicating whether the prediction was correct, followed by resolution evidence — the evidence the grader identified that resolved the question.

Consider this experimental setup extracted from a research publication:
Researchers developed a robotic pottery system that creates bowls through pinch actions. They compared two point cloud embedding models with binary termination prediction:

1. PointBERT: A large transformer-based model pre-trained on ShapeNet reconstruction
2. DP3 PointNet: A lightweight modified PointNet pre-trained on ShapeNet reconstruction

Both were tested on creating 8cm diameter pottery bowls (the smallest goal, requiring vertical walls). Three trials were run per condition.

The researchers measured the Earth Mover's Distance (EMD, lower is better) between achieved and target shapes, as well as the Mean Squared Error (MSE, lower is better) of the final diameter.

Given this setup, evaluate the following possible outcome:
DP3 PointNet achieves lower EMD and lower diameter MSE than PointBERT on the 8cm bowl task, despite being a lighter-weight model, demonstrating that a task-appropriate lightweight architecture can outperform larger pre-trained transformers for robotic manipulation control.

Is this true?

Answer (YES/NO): NO